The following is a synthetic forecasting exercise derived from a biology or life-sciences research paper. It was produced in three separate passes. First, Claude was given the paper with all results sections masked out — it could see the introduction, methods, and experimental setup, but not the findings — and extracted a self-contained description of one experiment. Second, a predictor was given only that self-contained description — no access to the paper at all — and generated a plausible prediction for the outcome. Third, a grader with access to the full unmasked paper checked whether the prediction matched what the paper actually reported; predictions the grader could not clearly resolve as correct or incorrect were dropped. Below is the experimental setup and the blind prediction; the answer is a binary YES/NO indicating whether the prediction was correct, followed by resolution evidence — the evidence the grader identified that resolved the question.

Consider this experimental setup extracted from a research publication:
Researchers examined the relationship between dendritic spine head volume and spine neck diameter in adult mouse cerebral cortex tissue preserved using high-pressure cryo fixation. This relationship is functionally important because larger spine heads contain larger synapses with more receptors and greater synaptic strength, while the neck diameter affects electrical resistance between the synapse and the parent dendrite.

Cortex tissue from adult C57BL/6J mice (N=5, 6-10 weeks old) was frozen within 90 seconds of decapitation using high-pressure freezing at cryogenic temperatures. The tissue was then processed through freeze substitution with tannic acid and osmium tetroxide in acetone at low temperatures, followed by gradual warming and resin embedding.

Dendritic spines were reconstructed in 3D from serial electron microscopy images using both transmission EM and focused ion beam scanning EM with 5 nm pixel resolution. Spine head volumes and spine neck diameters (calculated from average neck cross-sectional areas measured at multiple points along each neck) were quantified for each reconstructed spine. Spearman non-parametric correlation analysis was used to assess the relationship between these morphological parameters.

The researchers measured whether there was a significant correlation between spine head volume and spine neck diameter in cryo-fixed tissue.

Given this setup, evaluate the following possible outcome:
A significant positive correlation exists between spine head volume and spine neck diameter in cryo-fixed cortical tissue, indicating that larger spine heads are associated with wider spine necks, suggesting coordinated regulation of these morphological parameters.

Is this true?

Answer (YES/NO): NO